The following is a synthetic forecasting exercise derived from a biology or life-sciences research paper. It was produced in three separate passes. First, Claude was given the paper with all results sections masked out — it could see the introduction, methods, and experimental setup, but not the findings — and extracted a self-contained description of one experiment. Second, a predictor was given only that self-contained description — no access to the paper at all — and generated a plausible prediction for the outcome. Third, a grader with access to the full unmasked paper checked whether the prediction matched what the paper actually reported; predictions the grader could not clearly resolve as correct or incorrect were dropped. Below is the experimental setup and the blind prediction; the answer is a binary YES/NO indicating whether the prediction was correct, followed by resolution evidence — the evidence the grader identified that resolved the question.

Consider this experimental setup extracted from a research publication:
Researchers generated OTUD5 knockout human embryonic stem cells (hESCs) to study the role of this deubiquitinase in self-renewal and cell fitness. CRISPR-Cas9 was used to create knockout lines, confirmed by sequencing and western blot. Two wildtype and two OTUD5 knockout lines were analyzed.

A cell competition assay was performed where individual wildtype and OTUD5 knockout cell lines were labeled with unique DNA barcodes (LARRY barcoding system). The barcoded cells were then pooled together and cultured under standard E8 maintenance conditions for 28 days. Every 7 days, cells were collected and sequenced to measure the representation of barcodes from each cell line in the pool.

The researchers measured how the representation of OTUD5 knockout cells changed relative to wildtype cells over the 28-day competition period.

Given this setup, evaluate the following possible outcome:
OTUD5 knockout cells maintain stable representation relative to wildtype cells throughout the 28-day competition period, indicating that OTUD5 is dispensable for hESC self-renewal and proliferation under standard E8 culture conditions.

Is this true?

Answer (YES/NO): NO